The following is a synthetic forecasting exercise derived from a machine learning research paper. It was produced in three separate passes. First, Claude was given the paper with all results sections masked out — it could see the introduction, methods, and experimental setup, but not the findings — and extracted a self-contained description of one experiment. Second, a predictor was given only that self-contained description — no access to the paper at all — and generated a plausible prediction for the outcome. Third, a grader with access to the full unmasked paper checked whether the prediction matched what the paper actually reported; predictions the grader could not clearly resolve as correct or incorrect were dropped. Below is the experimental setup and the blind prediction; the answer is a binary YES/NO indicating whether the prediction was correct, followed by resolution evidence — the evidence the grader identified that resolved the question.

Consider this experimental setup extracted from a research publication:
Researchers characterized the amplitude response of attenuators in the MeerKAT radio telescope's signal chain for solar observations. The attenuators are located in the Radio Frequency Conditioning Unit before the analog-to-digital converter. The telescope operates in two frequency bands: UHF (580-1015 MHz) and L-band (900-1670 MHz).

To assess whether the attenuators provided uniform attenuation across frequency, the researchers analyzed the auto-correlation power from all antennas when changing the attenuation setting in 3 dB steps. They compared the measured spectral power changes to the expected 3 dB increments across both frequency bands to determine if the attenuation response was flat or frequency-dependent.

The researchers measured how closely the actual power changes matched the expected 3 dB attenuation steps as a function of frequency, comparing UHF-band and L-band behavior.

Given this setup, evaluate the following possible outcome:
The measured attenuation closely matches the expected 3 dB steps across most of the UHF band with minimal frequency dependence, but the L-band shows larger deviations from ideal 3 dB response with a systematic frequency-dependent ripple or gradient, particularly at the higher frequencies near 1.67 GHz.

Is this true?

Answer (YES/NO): NO